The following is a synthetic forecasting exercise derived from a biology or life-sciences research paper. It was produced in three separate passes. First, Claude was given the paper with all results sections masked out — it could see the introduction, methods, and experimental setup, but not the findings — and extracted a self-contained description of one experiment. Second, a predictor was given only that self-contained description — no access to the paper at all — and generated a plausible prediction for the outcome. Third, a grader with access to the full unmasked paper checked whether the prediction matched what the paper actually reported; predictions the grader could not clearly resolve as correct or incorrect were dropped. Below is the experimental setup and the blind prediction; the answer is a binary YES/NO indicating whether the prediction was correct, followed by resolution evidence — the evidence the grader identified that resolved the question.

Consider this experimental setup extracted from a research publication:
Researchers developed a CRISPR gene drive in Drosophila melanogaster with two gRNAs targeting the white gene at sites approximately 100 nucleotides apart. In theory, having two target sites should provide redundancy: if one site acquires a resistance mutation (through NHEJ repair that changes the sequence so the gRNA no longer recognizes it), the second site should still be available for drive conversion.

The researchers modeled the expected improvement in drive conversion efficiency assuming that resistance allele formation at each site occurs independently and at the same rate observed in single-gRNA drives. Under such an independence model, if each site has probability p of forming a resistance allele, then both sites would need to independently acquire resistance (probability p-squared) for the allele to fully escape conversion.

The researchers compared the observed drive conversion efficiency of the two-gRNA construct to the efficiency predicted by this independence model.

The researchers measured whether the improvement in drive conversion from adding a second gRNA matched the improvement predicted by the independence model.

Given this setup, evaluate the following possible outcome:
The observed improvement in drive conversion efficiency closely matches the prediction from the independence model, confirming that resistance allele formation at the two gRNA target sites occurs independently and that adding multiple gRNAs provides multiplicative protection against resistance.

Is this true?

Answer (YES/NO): NO